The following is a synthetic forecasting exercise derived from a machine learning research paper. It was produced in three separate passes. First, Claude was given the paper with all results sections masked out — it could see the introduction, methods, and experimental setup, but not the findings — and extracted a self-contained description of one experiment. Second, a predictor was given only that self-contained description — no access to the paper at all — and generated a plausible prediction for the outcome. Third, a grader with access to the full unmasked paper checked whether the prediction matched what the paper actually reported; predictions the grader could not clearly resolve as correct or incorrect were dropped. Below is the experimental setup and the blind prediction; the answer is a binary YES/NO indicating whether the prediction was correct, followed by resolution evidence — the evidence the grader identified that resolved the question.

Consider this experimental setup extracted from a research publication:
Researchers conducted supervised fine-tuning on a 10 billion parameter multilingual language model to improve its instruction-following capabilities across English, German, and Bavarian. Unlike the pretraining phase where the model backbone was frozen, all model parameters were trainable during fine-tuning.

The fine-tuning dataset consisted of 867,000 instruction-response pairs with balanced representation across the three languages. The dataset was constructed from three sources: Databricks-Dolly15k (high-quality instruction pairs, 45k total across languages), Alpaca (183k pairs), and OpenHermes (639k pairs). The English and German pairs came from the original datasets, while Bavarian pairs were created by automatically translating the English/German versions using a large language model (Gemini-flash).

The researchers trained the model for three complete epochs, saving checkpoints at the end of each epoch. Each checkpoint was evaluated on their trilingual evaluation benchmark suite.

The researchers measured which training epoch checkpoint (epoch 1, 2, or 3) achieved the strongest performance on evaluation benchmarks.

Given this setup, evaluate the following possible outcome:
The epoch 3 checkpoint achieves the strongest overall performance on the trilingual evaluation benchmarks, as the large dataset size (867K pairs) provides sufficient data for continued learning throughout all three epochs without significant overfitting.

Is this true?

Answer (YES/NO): NO